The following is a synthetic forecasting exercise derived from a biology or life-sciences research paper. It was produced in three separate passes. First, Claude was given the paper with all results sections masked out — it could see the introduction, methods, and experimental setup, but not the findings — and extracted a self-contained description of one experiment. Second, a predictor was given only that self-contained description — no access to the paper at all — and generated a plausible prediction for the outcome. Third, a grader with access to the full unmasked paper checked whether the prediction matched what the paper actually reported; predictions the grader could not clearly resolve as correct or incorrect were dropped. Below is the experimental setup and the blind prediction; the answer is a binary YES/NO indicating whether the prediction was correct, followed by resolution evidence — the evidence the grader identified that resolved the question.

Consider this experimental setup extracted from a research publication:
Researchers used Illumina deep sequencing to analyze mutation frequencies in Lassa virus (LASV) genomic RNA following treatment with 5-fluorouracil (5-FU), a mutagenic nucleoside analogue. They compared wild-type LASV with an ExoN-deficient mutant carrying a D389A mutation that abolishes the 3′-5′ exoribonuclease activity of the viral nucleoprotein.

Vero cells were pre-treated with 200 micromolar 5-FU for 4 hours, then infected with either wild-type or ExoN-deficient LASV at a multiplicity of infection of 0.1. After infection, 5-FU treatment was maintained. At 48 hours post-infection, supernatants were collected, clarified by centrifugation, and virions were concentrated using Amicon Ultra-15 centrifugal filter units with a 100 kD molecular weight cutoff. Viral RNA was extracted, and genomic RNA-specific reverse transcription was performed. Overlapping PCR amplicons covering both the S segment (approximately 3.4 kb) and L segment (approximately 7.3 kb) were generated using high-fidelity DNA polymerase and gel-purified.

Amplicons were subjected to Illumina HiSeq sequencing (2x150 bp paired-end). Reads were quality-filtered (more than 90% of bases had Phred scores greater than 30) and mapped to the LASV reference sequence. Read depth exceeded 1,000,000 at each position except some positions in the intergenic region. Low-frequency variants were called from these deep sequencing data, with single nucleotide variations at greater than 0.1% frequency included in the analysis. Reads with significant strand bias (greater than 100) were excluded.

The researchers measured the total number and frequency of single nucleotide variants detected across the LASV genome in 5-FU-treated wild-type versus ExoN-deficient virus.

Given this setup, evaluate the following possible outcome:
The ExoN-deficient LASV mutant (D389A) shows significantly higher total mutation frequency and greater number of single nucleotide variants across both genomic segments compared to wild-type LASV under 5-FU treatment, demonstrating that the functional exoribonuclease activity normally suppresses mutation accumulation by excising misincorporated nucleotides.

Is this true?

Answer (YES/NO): YES